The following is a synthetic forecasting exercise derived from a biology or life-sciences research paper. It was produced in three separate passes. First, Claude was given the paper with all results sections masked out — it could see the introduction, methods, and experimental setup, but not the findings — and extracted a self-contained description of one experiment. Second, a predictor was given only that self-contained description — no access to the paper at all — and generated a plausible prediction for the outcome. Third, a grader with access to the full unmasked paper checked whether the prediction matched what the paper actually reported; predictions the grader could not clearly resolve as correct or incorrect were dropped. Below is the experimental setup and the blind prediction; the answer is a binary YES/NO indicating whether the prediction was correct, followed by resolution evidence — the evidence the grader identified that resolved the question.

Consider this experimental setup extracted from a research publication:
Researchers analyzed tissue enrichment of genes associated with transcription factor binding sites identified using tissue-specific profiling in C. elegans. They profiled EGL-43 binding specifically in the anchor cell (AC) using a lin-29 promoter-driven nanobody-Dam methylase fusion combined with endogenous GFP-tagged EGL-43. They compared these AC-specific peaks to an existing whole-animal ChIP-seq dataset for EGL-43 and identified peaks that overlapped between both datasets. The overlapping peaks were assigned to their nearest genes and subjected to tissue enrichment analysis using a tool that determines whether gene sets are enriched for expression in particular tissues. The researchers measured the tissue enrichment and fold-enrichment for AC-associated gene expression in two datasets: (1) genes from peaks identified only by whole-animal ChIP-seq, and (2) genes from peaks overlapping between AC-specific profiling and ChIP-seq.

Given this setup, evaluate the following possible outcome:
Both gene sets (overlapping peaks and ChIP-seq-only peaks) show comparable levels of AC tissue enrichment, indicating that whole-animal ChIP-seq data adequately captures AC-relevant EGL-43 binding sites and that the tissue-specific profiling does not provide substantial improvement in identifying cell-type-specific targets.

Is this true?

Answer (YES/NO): NO